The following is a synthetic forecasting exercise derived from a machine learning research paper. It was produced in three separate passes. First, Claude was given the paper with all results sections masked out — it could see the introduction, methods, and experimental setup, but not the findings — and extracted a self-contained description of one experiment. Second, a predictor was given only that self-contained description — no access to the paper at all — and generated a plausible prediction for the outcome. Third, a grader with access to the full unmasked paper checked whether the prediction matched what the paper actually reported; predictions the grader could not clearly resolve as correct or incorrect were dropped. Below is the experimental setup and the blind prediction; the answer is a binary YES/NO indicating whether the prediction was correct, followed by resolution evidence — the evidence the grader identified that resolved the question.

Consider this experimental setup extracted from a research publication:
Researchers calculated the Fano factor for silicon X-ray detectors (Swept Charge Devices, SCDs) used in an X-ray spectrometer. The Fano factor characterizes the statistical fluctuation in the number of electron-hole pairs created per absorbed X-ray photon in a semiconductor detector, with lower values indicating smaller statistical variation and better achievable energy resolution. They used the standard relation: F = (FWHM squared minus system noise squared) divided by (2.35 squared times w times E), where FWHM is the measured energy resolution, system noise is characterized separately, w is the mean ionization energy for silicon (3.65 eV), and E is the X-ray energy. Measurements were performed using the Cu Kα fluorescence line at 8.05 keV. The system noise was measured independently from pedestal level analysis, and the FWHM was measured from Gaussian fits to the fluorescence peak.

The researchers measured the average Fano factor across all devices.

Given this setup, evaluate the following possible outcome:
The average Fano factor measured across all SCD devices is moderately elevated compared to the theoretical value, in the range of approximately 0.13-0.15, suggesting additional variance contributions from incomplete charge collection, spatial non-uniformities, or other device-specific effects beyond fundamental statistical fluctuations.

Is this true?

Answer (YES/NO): YES